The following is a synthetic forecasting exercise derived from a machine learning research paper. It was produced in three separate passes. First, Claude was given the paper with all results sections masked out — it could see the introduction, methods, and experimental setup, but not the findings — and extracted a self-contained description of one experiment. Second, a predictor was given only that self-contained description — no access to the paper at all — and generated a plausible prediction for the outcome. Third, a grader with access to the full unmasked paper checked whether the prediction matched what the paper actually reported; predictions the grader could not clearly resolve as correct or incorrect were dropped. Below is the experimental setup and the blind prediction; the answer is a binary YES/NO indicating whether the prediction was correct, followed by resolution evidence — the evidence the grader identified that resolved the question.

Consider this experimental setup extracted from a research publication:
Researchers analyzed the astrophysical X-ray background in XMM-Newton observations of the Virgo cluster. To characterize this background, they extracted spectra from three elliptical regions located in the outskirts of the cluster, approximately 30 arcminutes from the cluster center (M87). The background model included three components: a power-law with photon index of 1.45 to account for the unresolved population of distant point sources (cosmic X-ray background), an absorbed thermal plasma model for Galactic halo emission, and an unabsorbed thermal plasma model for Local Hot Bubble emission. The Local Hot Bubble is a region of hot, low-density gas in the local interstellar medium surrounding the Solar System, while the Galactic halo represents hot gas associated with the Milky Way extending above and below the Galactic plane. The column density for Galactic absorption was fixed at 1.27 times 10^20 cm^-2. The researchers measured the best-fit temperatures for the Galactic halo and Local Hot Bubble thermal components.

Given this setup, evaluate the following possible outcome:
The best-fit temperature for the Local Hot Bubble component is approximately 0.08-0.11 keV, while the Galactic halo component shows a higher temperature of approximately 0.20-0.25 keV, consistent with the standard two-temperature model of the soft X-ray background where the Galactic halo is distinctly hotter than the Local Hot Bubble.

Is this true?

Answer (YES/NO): NO